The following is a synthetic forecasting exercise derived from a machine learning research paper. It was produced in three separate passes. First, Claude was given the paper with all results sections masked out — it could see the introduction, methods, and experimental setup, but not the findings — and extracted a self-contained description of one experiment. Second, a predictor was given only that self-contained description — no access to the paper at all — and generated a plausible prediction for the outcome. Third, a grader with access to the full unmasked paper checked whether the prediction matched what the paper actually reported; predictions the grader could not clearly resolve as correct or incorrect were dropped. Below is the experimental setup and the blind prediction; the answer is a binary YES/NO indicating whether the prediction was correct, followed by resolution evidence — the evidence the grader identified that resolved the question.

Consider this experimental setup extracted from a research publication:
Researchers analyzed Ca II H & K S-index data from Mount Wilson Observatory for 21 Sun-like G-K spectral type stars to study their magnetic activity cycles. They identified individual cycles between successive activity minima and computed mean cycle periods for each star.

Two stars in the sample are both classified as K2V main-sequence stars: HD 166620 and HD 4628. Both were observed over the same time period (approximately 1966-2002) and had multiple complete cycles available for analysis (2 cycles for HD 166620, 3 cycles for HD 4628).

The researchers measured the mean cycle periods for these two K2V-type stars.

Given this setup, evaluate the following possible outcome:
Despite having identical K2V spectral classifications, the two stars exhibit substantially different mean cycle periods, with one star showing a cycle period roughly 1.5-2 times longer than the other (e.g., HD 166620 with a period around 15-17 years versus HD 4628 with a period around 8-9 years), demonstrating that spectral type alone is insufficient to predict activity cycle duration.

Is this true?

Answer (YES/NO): NO